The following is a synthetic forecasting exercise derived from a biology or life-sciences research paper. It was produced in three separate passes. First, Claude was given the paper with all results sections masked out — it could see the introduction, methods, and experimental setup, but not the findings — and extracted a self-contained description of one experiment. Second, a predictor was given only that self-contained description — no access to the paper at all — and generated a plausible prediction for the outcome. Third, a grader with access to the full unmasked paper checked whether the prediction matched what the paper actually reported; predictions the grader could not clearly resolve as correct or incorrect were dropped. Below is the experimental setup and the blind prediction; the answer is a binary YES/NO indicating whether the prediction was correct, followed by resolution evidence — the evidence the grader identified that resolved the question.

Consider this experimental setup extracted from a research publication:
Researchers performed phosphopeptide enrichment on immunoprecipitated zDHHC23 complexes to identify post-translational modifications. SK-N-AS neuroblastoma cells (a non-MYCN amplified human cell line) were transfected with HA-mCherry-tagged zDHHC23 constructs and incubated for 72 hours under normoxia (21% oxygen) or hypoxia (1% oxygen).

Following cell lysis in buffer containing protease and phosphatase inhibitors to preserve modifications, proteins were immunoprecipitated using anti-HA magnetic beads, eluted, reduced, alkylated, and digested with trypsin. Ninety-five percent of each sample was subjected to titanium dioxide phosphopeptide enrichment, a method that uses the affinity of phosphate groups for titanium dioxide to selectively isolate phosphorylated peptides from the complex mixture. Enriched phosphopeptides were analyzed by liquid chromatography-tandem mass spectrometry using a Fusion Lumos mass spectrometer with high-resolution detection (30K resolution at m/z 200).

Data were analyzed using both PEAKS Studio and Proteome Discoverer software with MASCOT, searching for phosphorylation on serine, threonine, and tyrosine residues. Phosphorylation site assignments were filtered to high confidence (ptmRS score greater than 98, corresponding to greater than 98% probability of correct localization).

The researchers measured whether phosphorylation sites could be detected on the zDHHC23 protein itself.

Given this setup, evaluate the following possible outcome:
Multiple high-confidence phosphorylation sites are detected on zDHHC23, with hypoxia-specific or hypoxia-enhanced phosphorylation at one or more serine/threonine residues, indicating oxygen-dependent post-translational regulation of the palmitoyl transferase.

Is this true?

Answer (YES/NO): NO